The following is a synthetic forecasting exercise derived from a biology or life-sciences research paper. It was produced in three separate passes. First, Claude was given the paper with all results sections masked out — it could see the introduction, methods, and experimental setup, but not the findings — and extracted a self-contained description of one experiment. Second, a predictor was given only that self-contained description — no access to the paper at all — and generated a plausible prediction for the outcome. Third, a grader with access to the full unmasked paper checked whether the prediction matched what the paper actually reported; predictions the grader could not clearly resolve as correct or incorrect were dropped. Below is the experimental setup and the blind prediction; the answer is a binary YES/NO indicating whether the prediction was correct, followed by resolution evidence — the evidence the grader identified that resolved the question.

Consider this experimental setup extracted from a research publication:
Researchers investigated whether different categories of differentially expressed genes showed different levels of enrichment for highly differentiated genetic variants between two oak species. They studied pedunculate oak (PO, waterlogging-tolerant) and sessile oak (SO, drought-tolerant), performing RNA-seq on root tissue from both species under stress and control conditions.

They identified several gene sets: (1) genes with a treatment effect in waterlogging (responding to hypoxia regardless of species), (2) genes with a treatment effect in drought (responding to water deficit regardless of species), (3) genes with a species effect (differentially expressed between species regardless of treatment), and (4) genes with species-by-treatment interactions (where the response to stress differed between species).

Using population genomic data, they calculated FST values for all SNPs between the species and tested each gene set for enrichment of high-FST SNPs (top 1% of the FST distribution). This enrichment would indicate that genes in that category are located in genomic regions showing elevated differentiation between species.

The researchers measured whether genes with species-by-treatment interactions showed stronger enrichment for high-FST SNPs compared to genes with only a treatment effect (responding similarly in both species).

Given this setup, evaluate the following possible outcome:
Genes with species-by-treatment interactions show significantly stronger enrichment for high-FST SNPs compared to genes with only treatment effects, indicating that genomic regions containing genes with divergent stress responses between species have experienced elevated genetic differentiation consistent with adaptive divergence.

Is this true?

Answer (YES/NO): NO